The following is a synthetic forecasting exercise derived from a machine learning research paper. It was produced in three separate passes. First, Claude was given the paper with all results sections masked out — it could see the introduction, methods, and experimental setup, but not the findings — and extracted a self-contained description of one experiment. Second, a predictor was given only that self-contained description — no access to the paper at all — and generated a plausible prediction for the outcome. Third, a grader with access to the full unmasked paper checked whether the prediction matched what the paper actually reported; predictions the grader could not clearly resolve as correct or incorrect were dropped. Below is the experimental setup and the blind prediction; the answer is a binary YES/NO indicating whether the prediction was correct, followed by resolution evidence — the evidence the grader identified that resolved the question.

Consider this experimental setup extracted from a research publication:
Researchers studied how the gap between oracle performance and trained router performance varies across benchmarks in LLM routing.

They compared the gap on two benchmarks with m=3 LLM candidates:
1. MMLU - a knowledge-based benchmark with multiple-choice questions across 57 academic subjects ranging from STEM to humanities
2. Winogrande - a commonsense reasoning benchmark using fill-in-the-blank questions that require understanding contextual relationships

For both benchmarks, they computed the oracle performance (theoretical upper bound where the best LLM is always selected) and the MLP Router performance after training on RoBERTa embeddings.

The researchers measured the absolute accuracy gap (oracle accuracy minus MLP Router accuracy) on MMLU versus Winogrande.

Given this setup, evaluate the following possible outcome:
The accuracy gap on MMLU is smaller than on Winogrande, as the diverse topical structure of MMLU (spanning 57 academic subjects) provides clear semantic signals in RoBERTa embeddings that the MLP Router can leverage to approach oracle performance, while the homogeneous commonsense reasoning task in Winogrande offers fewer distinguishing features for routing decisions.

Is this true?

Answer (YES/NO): YES